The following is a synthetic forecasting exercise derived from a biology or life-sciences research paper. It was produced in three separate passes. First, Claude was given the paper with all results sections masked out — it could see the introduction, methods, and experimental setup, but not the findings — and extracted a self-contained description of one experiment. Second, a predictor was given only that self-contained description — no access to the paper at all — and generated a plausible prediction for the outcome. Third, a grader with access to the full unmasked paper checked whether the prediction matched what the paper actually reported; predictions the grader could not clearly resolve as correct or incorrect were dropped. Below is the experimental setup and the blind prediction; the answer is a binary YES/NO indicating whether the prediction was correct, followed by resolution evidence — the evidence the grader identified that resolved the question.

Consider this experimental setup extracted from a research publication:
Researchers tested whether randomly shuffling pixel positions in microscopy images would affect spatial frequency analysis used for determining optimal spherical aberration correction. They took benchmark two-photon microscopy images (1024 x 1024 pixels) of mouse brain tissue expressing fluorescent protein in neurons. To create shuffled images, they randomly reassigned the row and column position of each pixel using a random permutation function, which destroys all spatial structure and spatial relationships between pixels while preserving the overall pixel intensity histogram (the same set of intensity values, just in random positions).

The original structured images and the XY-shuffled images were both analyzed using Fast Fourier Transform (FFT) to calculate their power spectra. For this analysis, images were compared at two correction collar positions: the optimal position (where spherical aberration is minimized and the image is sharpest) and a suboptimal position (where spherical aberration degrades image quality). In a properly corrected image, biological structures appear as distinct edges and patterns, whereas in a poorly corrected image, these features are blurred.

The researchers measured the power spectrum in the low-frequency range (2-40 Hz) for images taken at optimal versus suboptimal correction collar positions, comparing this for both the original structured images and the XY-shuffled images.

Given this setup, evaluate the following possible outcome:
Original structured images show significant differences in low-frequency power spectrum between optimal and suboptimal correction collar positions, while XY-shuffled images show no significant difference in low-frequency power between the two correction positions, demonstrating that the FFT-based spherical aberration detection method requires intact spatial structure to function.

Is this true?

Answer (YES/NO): NO